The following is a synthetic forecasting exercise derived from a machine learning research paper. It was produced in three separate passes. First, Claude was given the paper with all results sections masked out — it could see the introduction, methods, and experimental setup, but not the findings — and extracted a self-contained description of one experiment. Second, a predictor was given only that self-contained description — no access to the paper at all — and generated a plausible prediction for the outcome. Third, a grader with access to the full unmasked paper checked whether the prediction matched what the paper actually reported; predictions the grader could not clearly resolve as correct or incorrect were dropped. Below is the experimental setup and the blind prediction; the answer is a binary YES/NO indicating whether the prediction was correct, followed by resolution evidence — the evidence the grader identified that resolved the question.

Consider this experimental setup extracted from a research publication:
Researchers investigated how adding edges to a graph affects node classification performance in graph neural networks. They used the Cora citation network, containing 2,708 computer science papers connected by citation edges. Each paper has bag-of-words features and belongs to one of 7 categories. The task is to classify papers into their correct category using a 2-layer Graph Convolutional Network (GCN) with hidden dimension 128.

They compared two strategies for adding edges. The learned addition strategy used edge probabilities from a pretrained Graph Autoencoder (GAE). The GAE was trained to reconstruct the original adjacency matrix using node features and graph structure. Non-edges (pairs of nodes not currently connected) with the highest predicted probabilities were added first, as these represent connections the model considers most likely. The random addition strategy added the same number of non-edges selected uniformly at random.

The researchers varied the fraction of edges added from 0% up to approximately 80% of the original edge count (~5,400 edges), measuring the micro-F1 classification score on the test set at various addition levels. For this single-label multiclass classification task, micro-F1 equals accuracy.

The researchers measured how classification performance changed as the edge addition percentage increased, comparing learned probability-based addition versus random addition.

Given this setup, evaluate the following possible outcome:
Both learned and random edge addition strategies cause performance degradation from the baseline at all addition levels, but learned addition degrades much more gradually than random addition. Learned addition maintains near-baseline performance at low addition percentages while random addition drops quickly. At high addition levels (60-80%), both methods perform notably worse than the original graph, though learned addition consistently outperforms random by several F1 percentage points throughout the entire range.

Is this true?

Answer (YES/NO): NO